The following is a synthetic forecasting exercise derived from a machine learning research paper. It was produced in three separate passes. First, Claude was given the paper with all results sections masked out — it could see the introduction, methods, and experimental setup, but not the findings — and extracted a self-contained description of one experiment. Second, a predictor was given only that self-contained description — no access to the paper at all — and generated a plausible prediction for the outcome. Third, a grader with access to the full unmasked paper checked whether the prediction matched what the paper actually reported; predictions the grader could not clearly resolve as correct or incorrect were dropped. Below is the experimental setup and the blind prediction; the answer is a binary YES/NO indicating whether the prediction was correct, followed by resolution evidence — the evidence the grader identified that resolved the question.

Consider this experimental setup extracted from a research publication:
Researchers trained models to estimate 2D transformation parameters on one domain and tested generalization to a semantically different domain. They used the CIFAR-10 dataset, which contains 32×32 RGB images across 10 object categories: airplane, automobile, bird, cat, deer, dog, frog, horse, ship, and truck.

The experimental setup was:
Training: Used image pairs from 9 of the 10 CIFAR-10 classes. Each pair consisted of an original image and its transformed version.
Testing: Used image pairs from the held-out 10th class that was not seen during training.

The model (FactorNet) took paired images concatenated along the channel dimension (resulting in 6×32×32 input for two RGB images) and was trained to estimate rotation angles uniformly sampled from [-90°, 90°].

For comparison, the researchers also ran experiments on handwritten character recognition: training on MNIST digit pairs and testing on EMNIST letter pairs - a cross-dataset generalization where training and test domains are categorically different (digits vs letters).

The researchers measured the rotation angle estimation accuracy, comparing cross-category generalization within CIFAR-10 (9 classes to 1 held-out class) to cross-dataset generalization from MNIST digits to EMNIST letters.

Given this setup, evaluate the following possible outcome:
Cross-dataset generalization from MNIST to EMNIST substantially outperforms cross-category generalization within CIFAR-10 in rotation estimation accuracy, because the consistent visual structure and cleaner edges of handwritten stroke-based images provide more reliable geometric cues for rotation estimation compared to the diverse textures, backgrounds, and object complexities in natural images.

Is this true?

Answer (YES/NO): NO